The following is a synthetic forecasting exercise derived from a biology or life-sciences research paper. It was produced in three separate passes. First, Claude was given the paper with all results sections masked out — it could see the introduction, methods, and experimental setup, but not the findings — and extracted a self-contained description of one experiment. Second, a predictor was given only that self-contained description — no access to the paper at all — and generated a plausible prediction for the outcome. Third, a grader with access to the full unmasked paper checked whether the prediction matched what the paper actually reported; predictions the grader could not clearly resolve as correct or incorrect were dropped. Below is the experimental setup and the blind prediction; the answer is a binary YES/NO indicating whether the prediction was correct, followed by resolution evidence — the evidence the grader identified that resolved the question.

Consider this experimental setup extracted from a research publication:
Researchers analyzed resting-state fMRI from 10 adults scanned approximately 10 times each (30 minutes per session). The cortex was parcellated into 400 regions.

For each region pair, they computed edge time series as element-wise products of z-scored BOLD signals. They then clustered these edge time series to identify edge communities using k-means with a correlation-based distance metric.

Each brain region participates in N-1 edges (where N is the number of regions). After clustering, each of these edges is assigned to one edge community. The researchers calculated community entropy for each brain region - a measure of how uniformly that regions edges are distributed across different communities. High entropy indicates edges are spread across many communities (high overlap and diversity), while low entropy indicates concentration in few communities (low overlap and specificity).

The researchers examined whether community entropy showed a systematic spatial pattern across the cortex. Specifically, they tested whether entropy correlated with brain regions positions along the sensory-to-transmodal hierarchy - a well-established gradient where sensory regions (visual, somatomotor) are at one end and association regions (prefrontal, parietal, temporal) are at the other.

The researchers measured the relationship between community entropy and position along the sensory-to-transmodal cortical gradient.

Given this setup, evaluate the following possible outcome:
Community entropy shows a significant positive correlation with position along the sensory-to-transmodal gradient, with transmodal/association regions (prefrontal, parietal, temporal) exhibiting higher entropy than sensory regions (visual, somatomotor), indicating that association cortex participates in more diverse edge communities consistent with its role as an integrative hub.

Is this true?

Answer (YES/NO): NO